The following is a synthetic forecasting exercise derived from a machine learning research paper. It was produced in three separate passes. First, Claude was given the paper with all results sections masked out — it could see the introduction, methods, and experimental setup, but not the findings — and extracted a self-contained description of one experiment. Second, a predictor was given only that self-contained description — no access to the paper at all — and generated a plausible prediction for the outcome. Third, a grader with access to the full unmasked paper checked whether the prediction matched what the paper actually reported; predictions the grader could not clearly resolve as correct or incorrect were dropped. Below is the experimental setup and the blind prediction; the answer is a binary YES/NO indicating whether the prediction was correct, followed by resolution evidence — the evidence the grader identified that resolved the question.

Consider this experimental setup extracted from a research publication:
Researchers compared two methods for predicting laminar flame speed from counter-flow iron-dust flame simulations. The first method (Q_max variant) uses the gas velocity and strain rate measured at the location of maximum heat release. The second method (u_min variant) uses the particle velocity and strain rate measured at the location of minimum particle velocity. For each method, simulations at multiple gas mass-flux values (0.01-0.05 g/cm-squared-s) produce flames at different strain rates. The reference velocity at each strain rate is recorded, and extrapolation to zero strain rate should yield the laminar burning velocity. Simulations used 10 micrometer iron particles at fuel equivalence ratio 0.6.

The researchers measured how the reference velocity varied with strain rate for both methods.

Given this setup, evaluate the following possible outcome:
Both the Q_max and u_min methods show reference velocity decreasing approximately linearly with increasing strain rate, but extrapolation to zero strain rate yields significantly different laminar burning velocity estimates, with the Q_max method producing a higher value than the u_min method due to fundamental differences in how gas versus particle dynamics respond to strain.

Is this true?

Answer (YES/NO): NO